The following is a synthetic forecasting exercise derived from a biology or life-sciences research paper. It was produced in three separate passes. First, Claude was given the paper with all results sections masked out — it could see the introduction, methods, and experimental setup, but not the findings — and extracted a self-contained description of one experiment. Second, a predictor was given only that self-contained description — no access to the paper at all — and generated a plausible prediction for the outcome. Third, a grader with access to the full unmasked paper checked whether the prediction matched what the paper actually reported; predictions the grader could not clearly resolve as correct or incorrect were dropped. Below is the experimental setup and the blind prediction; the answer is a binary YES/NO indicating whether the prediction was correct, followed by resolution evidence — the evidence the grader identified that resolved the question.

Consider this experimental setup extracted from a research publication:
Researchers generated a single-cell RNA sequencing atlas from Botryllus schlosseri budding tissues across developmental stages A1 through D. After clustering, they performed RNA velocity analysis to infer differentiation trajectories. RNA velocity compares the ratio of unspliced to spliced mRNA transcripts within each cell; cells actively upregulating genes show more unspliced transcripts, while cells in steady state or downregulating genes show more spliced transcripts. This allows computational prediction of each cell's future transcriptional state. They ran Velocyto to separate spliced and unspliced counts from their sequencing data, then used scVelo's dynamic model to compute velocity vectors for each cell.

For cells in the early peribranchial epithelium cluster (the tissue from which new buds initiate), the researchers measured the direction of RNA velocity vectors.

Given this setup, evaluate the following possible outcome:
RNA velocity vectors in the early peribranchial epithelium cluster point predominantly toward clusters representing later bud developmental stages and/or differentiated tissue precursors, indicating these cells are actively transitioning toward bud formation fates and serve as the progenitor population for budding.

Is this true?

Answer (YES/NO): NO